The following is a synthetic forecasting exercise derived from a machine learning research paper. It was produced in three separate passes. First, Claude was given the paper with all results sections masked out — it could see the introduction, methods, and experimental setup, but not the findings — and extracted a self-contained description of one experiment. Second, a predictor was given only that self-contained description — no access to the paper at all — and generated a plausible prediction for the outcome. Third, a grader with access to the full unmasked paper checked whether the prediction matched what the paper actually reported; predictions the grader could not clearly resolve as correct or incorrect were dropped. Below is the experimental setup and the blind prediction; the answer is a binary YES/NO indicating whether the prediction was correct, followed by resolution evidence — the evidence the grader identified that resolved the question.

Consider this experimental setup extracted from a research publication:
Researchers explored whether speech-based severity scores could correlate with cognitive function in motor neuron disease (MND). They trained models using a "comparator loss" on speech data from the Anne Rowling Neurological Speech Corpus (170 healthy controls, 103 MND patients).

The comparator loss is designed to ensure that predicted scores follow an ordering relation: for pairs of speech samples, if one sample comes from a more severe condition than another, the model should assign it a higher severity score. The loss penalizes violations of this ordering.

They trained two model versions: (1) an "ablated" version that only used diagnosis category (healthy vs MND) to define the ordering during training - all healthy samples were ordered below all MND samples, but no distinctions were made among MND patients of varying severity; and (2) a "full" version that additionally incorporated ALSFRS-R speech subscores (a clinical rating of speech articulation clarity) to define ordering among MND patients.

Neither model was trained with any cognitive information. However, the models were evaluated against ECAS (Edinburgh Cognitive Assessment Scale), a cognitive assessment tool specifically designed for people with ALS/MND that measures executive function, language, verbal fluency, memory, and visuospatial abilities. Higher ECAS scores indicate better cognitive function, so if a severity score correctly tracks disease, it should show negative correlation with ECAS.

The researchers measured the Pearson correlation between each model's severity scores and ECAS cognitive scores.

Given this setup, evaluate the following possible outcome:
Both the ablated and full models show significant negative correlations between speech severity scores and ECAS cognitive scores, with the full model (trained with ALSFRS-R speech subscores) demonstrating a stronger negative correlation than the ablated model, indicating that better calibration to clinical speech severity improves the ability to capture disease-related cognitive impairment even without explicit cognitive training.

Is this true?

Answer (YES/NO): YES